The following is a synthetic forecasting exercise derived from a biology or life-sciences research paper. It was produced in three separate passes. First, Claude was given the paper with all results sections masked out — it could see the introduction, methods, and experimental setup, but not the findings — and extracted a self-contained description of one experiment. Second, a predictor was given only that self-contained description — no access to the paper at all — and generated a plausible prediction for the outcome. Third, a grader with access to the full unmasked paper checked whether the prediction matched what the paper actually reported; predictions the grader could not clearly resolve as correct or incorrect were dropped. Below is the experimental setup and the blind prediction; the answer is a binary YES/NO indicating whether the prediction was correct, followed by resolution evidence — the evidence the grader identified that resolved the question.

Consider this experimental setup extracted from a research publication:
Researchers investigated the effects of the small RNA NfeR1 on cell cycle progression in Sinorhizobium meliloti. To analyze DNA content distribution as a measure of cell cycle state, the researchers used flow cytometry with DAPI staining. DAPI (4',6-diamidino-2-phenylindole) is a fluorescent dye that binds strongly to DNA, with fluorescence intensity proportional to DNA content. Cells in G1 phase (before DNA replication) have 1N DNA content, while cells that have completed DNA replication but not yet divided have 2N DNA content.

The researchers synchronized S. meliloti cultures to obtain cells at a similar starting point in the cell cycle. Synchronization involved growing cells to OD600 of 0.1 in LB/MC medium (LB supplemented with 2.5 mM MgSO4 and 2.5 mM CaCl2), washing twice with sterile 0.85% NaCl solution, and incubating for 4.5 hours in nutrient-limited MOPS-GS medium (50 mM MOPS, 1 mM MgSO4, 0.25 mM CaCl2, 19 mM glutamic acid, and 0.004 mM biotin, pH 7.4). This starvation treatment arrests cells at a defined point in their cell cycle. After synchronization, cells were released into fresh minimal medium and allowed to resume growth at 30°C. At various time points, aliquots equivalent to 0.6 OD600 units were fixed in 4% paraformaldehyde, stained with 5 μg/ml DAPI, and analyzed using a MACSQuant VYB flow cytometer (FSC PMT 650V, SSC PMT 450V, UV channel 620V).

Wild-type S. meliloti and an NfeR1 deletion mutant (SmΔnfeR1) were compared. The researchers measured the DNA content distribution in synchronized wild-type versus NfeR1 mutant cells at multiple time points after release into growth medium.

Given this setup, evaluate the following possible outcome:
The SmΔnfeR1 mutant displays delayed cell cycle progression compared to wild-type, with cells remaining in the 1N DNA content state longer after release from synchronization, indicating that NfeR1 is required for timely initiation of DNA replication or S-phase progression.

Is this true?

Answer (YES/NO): YES